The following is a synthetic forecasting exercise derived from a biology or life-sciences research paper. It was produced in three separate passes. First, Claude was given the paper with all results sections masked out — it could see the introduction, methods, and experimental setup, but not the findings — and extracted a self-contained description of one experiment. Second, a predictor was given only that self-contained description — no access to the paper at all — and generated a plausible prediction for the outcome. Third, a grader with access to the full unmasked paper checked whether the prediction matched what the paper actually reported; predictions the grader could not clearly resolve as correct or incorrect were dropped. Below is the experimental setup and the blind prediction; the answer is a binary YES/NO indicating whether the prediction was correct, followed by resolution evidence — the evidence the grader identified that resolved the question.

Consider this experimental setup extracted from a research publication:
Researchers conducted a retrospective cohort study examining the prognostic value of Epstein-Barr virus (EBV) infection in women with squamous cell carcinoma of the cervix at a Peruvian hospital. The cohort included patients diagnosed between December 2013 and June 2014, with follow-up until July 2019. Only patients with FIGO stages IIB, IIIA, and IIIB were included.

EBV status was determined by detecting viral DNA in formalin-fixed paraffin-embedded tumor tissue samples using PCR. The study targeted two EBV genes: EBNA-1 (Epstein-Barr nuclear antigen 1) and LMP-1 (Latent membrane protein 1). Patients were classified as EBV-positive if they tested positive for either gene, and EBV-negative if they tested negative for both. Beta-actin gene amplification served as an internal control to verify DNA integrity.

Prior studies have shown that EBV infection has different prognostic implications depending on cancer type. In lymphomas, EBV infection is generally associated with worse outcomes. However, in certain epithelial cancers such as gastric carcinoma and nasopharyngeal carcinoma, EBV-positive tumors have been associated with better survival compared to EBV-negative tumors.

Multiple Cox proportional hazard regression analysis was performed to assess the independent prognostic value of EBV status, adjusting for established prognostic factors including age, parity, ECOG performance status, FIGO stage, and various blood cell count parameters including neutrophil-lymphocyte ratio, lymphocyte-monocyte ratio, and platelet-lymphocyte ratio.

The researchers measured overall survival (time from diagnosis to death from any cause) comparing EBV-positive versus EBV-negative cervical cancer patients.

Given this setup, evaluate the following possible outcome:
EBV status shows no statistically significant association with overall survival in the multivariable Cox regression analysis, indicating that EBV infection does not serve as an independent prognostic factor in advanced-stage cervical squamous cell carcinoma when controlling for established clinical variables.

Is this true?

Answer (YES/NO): NO